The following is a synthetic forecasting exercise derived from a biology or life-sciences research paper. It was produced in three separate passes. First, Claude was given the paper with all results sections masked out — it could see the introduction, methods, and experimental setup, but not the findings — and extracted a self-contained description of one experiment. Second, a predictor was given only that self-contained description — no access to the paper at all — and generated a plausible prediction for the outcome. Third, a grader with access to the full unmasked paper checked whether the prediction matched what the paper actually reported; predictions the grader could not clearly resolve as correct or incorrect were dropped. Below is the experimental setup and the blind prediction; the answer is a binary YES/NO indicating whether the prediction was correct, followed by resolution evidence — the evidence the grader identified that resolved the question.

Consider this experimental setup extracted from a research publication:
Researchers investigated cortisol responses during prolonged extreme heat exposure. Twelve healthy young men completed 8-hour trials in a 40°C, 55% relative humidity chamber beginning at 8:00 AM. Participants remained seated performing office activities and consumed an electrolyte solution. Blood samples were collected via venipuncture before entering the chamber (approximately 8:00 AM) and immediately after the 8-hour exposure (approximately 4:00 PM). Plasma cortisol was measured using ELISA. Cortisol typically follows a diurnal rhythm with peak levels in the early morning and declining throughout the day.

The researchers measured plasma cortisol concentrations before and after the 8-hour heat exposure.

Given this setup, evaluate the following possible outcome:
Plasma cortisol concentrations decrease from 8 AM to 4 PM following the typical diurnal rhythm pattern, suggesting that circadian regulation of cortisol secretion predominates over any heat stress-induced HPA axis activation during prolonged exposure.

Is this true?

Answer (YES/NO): NO